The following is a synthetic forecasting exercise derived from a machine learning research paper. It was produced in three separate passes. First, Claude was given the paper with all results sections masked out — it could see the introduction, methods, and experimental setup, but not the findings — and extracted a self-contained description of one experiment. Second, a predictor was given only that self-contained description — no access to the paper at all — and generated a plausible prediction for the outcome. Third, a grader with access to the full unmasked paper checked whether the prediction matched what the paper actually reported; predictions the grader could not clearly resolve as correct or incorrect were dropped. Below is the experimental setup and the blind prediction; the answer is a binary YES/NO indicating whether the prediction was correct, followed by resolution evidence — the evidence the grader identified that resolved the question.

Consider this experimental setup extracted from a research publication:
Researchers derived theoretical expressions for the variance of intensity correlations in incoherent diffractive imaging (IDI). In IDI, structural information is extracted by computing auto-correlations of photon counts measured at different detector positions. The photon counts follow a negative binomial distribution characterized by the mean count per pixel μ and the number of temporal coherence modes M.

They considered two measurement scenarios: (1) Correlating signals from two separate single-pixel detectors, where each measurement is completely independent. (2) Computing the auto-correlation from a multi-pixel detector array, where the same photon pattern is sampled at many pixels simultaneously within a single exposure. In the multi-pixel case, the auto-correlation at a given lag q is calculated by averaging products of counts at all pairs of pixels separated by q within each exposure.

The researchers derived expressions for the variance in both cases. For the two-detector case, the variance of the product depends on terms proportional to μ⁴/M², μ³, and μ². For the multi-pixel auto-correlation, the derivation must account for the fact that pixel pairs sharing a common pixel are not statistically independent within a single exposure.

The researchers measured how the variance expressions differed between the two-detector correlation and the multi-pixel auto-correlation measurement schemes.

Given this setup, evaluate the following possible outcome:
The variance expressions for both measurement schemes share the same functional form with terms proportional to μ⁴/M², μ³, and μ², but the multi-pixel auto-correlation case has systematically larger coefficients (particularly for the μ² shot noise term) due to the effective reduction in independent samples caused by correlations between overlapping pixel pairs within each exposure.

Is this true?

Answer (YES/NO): NO